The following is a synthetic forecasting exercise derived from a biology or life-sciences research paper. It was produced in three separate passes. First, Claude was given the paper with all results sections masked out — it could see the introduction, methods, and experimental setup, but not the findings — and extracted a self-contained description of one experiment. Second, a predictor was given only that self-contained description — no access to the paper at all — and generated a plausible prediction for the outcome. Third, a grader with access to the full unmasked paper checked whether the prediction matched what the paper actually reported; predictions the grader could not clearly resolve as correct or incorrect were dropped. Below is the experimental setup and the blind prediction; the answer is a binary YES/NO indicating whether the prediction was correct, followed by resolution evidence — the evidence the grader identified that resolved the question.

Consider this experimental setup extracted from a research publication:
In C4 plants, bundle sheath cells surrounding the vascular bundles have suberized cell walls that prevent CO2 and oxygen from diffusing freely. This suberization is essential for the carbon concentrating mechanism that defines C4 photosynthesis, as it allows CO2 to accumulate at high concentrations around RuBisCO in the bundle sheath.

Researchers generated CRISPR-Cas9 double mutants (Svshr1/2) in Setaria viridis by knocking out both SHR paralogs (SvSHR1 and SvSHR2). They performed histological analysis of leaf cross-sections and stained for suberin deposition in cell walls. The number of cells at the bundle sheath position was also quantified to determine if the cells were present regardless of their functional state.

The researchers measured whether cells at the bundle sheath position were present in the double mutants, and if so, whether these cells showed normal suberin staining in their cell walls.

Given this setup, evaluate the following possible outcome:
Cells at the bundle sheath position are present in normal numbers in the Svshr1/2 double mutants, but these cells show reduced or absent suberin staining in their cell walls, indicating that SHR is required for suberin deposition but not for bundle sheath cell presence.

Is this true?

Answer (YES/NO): YES